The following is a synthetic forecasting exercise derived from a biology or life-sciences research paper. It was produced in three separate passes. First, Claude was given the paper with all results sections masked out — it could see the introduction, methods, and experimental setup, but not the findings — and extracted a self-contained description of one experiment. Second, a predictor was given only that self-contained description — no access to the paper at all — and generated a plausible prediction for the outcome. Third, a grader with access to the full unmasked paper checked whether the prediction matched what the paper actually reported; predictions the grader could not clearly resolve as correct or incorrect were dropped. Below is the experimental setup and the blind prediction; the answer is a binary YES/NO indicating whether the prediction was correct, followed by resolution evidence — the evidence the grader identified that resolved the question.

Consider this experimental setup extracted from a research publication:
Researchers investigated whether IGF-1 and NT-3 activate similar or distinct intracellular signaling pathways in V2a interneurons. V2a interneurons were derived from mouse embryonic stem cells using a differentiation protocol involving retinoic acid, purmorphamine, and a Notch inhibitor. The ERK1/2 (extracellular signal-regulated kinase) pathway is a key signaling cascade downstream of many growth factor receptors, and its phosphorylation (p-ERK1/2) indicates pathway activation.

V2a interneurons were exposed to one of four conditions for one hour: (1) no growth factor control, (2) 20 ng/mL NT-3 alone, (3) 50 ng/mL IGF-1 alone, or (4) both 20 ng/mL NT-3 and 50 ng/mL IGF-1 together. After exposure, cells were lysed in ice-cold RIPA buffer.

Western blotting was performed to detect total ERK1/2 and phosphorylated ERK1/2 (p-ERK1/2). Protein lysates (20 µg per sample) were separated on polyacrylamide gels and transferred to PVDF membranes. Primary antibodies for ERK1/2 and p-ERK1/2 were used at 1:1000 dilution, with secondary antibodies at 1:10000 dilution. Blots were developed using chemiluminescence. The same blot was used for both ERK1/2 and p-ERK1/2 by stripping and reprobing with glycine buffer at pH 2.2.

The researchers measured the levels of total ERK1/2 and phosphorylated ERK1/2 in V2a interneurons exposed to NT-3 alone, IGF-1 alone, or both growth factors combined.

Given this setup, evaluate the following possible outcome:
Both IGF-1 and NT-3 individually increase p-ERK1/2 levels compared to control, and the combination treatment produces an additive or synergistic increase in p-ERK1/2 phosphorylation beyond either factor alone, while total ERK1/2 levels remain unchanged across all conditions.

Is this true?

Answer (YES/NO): YES